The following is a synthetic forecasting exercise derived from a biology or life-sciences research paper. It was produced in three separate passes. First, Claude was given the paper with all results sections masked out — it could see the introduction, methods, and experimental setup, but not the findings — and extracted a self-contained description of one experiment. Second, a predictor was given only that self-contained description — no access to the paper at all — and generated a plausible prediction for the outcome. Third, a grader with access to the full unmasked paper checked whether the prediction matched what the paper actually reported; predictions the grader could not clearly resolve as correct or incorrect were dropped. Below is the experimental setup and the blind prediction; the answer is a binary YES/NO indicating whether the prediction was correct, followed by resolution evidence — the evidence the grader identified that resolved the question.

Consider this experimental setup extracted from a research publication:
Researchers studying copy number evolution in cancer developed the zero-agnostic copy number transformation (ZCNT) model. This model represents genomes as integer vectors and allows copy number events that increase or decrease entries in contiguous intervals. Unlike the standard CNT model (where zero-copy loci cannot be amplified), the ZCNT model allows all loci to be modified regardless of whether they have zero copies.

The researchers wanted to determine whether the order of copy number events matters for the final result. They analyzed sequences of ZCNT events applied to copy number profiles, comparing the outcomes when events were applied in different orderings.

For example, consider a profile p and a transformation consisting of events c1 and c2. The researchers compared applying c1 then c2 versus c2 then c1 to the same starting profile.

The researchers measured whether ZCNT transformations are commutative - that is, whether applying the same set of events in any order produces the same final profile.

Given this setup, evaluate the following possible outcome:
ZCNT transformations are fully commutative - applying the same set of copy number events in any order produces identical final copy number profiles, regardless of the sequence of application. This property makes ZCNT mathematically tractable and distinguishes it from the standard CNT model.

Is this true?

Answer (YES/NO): YES